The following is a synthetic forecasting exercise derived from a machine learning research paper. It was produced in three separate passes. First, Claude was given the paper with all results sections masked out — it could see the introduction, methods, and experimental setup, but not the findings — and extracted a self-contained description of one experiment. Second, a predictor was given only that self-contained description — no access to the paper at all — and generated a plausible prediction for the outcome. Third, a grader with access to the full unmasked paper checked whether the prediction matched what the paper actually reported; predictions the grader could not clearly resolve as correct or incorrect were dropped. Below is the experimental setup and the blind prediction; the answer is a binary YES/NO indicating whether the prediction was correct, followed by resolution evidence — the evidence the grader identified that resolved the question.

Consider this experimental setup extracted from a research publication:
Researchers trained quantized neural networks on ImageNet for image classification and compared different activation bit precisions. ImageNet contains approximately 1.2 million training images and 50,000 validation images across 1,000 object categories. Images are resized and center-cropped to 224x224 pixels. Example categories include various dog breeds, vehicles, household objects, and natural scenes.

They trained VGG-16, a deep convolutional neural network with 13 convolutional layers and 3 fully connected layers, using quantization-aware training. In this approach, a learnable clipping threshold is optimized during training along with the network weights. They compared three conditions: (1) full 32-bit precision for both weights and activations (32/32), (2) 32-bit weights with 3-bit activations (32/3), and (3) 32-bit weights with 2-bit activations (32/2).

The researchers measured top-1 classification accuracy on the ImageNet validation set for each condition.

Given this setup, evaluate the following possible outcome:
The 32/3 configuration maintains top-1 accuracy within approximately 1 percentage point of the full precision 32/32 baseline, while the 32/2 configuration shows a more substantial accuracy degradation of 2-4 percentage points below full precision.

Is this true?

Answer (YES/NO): NO